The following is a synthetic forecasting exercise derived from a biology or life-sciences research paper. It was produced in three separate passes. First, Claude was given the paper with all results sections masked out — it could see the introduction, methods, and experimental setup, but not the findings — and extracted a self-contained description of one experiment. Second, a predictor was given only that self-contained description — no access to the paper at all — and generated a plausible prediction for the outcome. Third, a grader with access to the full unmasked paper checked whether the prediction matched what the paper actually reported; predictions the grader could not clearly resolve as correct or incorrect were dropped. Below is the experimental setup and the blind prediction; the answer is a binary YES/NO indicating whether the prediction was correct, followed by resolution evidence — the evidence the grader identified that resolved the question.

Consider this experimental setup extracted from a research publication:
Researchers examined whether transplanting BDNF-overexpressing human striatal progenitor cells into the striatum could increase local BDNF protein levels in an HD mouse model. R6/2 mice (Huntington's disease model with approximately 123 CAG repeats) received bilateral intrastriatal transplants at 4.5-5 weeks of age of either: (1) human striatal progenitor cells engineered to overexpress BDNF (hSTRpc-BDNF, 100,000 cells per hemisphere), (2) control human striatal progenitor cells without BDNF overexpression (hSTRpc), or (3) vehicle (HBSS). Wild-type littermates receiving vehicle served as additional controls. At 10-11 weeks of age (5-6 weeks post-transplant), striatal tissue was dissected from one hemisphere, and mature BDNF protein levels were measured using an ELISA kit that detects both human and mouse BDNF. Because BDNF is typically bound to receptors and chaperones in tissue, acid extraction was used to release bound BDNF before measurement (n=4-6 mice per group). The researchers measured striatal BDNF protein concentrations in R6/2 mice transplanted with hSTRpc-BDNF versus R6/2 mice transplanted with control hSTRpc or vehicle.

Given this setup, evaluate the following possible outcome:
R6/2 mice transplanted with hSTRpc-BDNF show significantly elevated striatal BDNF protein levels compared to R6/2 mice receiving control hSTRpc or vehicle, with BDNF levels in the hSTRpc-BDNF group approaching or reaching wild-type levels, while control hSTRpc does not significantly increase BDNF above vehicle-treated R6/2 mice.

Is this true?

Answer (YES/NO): NO